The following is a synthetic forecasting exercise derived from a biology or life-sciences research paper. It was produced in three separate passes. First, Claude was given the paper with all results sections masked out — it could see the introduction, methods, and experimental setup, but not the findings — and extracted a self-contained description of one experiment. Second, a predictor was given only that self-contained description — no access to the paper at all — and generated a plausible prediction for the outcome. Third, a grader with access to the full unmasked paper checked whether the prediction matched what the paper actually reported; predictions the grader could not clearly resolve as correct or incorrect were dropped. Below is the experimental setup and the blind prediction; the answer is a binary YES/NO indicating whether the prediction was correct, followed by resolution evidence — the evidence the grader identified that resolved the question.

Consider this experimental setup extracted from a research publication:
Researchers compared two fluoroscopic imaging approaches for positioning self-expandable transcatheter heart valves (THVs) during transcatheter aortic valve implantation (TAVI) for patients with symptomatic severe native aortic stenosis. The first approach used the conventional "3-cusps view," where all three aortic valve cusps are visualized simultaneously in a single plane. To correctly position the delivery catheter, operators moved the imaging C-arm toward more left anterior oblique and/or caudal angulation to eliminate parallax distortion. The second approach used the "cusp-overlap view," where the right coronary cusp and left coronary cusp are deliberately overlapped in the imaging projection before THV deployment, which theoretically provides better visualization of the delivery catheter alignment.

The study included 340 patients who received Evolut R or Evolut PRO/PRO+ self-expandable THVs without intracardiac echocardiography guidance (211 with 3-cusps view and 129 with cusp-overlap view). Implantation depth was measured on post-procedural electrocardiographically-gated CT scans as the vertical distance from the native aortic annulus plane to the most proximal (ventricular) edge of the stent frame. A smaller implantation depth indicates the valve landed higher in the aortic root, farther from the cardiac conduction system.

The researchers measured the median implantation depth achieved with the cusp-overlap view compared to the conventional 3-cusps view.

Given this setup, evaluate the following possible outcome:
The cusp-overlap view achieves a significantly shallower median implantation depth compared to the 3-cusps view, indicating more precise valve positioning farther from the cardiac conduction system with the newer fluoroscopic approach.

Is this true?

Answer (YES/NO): YES